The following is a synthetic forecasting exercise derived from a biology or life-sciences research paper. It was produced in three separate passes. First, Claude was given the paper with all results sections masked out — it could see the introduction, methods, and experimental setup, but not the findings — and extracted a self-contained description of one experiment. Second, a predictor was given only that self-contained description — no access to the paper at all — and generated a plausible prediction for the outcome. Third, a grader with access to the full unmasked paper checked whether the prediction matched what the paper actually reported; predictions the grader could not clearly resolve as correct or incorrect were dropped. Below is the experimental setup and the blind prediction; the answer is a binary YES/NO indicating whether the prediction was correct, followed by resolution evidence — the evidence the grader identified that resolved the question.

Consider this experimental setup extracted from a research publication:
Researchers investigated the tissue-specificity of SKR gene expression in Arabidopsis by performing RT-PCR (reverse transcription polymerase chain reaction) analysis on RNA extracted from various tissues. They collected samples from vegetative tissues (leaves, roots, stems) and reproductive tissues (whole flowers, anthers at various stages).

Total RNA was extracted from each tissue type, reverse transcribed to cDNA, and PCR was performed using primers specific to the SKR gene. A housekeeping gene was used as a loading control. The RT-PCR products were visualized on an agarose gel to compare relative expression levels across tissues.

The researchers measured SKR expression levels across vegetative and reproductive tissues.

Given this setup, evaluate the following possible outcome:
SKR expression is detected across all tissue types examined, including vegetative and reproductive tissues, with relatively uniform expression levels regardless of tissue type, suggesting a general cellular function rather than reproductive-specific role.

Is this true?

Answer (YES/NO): NO